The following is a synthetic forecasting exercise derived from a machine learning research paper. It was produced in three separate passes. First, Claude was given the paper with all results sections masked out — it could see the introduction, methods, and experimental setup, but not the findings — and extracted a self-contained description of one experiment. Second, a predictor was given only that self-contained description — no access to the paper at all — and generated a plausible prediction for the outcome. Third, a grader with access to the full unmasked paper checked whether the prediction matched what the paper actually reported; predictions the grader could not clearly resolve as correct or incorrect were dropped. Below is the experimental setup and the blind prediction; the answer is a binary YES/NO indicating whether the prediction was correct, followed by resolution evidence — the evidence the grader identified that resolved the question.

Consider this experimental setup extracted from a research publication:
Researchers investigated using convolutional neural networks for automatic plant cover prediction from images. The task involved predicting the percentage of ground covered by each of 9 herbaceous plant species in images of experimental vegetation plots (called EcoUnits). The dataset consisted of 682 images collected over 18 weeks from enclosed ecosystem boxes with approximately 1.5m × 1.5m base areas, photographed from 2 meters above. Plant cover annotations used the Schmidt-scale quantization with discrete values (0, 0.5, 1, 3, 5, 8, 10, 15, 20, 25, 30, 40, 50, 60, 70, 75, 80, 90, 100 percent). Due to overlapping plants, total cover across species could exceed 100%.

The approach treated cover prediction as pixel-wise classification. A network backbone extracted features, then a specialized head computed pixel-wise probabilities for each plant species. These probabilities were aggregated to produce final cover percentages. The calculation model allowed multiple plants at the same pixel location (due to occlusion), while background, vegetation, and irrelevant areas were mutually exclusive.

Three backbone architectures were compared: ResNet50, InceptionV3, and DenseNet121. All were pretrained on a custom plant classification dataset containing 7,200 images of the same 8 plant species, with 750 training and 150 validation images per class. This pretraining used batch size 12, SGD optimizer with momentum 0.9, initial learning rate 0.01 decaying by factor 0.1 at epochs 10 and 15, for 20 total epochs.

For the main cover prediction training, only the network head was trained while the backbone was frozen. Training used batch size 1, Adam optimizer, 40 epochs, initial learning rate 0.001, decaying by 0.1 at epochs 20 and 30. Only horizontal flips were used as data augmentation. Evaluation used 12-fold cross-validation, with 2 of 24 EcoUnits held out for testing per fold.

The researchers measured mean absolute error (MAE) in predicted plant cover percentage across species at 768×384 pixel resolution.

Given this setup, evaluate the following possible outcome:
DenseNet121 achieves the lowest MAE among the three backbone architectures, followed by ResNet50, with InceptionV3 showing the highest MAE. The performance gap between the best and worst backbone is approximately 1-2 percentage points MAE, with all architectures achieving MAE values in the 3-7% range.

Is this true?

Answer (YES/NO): NO